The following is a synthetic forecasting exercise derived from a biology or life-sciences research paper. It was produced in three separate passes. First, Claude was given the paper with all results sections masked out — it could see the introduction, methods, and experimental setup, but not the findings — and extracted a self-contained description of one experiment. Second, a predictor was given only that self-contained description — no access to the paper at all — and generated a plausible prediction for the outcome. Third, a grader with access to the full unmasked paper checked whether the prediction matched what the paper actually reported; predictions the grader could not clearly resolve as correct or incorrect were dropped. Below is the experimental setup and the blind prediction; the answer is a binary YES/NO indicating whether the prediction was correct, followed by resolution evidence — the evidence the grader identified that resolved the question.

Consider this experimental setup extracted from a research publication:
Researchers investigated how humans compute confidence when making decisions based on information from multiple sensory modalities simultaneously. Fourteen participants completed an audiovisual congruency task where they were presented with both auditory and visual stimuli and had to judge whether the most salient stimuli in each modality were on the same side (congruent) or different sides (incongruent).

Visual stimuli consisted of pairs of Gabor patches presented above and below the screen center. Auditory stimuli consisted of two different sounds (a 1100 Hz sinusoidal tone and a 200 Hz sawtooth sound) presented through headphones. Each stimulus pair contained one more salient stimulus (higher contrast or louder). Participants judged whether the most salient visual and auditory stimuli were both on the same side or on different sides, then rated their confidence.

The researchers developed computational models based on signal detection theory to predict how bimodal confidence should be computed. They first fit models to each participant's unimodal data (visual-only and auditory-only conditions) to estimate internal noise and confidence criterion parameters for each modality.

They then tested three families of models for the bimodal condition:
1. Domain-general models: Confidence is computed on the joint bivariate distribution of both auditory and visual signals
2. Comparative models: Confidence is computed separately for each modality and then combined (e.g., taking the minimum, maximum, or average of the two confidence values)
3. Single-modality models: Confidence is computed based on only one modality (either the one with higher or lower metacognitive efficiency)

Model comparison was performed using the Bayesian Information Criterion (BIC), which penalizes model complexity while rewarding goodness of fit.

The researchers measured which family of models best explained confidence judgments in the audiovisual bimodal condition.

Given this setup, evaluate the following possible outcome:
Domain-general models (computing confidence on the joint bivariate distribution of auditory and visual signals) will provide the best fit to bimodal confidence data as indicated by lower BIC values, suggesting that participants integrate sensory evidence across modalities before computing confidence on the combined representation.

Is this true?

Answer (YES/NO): NO